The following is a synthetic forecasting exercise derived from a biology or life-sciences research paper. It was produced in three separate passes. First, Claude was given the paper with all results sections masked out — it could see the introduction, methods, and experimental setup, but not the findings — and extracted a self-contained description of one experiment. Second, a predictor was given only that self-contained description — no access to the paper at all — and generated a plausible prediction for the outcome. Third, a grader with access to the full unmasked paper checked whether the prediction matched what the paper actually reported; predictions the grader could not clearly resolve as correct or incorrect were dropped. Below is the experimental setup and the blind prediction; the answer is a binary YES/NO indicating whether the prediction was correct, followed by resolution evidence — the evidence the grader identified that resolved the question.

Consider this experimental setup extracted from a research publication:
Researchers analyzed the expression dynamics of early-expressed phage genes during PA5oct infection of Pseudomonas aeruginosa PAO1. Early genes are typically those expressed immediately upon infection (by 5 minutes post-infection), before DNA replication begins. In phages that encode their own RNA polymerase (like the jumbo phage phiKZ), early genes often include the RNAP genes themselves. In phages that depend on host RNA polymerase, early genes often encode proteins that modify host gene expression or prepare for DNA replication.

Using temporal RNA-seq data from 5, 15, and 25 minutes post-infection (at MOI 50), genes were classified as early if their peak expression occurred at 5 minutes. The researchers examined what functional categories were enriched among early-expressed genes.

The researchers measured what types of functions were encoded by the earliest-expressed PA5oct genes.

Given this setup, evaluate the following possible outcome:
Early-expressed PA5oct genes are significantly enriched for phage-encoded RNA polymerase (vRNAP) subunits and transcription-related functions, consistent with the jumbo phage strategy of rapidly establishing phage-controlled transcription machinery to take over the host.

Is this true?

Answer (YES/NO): NO